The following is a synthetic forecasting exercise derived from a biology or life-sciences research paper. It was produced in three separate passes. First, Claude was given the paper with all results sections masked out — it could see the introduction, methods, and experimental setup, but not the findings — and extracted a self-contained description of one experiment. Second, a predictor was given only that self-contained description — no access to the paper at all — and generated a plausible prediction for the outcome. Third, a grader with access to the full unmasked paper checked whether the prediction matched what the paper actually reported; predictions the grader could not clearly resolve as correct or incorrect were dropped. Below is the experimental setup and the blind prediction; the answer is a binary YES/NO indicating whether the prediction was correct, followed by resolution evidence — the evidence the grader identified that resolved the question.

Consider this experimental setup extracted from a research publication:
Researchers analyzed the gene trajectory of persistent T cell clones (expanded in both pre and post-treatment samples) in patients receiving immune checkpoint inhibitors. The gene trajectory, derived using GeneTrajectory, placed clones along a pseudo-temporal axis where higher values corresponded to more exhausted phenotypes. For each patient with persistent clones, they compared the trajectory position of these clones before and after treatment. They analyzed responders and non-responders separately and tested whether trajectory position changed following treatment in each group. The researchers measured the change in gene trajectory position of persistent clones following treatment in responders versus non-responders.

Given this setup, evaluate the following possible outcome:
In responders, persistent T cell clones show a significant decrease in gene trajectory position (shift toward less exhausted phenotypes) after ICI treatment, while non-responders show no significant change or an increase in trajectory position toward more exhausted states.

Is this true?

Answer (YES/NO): NO